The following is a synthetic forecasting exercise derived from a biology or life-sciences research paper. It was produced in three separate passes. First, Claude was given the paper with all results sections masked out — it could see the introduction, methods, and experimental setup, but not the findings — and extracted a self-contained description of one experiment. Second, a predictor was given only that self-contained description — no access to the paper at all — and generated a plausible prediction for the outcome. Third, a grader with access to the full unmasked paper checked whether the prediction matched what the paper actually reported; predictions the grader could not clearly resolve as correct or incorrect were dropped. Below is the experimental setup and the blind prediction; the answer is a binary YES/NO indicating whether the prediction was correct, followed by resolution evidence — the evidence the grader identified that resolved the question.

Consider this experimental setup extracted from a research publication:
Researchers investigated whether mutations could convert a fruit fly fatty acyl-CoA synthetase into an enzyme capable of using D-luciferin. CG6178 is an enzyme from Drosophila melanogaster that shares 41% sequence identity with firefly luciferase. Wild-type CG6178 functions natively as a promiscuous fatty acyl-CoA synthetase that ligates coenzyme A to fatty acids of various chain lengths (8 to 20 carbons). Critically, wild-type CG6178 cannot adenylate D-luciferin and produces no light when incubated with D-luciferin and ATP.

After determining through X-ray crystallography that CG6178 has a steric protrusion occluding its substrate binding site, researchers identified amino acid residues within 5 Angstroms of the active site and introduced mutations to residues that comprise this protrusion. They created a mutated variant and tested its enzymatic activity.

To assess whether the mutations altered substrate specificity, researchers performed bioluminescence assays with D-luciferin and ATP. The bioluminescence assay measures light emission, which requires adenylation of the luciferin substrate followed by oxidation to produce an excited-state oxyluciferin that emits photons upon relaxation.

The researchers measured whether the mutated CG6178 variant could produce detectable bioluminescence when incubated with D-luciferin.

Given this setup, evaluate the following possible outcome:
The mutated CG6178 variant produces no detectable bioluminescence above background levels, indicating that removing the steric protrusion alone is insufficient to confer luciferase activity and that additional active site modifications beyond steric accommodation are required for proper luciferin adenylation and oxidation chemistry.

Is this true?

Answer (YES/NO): NO